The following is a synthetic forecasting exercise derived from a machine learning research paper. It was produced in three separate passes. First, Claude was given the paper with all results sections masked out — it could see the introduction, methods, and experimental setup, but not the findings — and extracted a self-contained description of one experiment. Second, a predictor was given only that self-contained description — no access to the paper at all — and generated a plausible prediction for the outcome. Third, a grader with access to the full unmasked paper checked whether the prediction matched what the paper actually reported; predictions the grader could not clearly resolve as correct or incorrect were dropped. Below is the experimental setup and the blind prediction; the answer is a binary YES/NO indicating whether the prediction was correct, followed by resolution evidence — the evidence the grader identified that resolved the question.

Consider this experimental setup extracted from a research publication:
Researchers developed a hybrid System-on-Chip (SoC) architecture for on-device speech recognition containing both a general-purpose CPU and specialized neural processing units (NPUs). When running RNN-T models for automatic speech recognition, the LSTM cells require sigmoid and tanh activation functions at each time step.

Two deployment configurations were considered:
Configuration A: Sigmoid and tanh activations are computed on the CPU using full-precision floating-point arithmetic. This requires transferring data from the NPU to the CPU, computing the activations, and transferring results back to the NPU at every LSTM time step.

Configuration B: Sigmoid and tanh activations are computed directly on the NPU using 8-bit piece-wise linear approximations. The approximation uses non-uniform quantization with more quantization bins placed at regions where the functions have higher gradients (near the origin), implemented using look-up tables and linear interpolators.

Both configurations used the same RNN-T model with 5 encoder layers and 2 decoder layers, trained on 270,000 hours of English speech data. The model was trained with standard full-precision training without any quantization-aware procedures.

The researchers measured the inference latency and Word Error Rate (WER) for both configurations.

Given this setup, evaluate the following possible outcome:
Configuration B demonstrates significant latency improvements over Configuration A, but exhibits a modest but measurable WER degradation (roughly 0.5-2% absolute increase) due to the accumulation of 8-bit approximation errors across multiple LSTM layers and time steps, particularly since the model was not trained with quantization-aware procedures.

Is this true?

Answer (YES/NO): NO